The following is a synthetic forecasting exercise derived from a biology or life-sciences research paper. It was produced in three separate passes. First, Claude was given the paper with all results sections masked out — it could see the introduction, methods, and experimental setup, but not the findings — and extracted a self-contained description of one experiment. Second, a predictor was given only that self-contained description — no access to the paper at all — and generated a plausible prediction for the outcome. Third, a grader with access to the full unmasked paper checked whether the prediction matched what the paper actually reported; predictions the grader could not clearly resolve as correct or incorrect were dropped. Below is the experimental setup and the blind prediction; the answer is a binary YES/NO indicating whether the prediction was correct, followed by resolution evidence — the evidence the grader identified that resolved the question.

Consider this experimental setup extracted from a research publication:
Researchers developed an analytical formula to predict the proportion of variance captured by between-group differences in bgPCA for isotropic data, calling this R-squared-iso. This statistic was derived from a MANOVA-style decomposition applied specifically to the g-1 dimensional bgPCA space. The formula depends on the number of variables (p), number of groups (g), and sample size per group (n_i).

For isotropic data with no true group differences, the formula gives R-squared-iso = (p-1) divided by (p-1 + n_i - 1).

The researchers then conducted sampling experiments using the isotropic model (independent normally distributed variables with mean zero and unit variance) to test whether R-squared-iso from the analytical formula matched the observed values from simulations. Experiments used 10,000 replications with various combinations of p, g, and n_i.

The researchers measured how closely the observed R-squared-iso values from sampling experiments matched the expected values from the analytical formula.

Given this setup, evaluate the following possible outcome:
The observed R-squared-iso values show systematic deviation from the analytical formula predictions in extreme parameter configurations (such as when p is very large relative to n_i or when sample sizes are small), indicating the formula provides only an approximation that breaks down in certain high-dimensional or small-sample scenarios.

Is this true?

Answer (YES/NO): NO